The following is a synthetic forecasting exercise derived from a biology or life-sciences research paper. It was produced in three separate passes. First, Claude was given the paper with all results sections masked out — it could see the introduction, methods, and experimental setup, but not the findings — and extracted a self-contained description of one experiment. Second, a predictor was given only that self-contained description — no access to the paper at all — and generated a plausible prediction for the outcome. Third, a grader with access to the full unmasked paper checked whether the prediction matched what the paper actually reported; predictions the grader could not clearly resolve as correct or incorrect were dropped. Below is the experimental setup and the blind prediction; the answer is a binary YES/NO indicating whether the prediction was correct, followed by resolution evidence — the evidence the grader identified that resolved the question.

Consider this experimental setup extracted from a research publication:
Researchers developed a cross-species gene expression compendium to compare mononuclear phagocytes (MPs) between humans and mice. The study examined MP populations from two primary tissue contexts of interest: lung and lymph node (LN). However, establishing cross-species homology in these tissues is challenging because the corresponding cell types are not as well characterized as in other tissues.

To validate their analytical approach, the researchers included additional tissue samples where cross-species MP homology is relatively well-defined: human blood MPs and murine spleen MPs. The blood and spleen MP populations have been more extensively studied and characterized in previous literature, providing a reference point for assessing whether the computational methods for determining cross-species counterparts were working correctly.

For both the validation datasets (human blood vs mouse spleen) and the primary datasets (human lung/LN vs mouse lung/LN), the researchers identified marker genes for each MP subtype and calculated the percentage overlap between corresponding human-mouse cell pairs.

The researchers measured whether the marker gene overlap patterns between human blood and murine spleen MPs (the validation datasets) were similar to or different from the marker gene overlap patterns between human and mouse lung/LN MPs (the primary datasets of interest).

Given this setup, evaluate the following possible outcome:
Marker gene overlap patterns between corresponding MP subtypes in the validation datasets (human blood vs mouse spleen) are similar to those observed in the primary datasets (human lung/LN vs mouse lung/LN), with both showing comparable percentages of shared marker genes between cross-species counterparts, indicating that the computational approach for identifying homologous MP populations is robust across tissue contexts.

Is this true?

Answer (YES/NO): YES